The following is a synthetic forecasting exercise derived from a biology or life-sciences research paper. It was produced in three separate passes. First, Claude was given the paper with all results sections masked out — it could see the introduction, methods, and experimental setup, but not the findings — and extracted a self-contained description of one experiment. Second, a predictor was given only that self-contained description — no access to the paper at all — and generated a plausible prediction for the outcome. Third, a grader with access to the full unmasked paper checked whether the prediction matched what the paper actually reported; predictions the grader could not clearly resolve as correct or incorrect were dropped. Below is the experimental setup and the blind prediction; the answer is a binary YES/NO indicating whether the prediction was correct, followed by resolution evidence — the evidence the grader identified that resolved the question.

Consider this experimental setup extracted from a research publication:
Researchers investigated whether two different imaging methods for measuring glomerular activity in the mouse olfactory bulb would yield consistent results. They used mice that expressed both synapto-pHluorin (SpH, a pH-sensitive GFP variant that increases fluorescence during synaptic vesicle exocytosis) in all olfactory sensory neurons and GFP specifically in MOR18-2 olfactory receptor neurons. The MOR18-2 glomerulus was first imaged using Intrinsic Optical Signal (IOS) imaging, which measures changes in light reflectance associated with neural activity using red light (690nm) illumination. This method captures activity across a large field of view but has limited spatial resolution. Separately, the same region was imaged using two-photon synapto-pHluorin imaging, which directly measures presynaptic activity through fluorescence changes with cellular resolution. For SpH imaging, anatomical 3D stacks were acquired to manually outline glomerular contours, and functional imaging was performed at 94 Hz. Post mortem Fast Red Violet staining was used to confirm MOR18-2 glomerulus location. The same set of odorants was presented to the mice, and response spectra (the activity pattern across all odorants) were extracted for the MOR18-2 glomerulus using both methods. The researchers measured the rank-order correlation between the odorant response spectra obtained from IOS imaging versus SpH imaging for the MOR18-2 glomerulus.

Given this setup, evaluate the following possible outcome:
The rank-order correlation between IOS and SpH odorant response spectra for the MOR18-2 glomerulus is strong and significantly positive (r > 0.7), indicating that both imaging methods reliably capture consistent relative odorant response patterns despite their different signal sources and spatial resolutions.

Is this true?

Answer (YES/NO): YES